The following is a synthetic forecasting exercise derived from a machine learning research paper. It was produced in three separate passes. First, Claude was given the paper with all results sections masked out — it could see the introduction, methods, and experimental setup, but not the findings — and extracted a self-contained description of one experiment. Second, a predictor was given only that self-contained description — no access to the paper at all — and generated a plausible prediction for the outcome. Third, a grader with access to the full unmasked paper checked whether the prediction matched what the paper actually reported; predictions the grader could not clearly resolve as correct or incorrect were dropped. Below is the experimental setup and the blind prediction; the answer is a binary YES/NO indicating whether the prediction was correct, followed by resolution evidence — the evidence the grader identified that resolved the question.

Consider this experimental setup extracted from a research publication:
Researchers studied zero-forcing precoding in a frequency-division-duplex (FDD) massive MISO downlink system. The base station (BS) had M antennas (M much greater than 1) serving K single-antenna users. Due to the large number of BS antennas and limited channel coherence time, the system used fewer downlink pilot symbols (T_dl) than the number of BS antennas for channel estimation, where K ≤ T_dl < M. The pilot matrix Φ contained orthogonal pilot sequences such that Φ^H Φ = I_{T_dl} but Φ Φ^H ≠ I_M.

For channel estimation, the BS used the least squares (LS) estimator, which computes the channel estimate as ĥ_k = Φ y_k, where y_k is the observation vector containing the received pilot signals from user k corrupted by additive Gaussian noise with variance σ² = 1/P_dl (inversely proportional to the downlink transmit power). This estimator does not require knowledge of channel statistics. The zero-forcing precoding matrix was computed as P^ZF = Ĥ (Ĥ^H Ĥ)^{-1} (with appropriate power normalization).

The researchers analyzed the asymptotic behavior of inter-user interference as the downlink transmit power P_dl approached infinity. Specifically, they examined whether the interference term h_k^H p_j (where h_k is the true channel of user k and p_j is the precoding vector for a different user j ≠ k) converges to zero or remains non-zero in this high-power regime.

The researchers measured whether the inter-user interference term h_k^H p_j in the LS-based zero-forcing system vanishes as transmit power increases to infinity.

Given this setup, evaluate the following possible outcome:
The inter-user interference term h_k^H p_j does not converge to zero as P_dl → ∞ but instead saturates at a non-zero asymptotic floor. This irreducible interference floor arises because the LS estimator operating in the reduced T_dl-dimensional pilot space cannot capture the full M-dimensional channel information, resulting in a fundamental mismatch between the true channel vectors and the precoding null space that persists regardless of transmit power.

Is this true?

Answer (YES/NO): NO